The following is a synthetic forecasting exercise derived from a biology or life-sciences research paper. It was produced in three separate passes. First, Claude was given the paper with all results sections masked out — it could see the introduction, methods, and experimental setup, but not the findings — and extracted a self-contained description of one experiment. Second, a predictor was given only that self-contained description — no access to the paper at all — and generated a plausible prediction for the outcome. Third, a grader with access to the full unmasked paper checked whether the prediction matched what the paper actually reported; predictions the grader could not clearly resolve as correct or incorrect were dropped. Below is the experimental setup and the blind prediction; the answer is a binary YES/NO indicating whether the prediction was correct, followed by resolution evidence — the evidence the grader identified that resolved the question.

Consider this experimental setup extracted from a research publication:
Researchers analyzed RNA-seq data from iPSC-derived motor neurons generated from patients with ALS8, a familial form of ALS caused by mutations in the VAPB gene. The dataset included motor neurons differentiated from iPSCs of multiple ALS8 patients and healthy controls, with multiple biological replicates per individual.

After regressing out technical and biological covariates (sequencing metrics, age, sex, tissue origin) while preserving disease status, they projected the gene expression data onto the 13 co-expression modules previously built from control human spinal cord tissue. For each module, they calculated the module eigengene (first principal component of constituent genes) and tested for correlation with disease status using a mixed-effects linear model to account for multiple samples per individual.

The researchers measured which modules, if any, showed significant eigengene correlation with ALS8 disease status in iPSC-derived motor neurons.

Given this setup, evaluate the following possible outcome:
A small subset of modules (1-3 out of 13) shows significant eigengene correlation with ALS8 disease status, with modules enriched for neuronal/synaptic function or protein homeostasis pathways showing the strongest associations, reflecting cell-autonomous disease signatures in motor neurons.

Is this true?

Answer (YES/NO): NO